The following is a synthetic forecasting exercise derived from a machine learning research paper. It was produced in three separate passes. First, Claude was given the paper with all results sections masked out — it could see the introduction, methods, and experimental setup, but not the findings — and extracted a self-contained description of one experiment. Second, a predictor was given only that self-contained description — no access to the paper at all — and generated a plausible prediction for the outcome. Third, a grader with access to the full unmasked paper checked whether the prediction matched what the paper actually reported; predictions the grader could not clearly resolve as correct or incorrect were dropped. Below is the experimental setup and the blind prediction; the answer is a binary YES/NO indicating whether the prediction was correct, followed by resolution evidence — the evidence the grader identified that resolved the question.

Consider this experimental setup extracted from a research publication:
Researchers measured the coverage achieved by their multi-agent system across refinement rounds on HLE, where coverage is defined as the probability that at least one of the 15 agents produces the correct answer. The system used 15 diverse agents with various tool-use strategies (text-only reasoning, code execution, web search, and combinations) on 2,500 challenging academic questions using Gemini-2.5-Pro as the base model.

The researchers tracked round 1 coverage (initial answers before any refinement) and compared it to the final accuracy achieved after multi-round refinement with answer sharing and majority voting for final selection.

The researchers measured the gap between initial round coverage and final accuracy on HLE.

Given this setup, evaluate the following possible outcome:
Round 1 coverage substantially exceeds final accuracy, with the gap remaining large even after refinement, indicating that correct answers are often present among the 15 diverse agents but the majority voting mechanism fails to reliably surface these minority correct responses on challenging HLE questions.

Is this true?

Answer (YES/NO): YES